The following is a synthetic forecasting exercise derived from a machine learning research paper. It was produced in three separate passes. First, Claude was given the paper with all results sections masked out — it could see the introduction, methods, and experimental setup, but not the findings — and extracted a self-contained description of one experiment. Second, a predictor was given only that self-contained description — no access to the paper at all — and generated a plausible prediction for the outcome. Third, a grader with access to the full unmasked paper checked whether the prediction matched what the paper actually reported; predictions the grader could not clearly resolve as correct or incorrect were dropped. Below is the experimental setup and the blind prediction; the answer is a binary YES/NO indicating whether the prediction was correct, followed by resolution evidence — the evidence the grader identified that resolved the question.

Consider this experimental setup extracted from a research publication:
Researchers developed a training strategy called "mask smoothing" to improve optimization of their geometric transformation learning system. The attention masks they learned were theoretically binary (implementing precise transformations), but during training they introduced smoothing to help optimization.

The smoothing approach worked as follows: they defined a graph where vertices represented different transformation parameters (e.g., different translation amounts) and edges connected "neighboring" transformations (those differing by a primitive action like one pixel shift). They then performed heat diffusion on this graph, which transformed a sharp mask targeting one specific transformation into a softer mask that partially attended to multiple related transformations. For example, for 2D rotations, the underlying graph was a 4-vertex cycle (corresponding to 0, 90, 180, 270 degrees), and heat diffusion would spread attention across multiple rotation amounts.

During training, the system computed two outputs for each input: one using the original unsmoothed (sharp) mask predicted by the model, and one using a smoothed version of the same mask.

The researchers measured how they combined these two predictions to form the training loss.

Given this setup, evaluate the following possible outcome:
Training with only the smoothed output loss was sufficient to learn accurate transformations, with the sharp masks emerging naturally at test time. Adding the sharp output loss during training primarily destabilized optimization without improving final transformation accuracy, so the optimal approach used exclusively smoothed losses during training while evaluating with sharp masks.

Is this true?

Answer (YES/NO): NO